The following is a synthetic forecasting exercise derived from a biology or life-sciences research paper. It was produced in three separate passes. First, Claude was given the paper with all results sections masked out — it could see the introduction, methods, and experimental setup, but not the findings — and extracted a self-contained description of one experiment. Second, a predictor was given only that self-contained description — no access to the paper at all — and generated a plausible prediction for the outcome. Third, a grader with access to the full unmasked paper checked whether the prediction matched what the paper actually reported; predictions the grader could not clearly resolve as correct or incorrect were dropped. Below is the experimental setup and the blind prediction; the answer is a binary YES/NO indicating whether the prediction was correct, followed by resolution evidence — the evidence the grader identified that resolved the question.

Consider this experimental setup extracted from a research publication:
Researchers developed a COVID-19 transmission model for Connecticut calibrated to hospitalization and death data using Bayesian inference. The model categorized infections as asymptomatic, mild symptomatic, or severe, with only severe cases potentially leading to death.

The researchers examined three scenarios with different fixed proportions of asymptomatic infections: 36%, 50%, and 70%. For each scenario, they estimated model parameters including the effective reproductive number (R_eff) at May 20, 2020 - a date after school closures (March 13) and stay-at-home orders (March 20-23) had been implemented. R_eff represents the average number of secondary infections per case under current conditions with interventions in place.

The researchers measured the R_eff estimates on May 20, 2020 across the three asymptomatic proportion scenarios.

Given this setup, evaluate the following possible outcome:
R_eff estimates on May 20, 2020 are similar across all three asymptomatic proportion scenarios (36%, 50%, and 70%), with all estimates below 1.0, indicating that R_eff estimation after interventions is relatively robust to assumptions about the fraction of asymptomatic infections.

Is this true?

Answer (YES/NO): YES